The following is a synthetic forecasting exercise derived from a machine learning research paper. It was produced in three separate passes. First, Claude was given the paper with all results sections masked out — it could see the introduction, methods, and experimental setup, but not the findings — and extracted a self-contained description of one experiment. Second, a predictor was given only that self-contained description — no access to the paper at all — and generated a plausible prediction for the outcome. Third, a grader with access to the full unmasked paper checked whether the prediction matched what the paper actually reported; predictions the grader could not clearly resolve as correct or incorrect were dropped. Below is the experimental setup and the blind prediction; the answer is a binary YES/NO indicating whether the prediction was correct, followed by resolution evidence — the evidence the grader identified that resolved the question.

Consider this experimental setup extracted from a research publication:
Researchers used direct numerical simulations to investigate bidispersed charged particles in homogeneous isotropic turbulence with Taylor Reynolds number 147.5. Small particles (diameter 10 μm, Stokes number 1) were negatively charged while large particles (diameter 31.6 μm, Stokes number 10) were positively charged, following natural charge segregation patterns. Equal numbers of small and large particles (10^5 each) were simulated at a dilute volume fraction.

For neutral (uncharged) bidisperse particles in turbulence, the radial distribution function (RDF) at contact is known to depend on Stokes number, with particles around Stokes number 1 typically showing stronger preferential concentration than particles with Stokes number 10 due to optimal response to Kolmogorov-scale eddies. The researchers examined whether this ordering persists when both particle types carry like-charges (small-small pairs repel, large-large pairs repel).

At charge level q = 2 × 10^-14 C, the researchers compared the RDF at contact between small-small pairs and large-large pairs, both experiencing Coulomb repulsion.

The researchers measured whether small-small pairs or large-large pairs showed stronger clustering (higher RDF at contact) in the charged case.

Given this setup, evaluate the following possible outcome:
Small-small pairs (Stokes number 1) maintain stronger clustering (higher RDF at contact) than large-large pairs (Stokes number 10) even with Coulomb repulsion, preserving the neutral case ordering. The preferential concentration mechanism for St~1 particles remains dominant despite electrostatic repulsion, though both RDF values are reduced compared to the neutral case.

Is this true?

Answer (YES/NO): NO